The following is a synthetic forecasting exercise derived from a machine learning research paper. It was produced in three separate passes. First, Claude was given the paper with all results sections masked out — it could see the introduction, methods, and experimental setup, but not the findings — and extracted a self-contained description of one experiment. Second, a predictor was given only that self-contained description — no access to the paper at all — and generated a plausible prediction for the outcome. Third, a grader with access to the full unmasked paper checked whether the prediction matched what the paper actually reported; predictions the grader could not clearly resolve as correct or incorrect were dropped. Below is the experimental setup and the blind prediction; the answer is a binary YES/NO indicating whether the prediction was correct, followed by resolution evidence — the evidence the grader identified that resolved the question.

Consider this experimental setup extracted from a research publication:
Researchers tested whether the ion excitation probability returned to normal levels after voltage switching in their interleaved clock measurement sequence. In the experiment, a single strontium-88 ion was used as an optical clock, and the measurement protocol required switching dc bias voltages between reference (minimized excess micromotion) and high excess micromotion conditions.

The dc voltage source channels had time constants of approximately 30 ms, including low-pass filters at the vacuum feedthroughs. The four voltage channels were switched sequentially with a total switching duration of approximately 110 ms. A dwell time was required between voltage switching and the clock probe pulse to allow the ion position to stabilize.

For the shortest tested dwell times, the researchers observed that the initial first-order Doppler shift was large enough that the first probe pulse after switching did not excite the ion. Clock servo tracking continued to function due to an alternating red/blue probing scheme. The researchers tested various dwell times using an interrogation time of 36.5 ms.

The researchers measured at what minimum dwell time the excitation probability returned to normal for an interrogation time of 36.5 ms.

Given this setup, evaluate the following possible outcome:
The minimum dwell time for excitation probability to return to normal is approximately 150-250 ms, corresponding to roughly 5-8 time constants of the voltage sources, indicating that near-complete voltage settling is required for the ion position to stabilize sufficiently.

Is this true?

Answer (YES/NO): NO